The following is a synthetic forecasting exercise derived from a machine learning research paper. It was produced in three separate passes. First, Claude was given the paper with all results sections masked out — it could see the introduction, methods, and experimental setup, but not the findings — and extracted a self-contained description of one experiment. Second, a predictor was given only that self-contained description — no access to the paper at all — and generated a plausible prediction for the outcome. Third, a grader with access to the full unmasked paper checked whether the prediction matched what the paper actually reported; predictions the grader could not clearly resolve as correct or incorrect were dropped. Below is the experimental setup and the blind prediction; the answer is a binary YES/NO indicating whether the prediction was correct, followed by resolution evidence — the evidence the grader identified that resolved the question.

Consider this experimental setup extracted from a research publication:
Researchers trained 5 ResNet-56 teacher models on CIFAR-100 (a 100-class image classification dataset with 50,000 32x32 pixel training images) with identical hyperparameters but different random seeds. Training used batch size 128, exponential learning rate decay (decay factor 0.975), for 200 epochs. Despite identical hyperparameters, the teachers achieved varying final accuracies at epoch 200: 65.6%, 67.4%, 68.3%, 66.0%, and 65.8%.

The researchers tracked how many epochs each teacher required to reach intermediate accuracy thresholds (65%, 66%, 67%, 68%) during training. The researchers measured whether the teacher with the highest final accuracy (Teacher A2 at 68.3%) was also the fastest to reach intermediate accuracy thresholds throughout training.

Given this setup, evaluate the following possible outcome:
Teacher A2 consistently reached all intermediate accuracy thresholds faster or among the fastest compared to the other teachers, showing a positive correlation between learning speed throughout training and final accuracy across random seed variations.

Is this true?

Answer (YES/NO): YES